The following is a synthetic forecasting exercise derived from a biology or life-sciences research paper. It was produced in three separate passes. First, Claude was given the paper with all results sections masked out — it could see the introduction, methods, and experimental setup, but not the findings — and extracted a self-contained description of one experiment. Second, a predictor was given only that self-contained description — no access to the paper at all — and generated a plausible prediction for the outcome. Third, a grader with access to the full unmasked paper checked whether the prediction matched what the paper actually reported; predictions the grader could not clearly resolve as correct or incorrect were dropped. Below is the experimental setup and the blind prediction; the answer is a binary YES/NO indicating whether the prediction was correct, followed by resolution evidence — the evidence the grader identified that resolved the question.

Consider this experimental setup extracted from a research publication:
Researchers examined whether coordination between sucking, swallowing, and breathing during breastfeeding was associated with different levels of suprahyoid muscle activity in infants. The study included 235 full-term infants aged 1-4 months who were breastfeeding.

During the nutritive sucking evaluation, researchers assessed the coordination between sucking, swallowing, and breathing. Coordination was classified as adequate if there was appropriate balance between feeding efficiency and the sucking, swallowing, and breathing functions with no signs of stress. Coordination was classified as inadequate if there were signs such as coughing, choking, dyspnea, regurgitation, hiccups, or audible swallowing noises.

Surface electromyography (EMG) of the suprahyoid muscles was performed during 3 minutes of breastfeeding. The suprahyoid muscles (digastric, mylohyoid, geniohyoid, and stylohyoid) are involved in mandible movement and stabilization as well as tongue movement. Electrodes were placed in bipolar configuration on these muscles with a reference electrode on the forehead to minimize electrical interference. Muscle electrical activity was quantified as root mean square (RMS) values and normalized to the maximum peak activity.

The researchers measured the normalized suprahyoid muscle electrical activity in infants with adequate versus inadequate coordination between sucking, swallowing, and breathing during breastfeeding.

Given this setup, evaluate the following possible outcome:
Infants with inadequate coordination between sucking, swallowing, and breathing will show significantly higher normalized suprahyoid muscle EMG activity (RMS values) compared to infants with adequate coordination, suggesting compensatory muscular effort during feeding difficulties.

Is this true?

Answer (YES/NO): NO